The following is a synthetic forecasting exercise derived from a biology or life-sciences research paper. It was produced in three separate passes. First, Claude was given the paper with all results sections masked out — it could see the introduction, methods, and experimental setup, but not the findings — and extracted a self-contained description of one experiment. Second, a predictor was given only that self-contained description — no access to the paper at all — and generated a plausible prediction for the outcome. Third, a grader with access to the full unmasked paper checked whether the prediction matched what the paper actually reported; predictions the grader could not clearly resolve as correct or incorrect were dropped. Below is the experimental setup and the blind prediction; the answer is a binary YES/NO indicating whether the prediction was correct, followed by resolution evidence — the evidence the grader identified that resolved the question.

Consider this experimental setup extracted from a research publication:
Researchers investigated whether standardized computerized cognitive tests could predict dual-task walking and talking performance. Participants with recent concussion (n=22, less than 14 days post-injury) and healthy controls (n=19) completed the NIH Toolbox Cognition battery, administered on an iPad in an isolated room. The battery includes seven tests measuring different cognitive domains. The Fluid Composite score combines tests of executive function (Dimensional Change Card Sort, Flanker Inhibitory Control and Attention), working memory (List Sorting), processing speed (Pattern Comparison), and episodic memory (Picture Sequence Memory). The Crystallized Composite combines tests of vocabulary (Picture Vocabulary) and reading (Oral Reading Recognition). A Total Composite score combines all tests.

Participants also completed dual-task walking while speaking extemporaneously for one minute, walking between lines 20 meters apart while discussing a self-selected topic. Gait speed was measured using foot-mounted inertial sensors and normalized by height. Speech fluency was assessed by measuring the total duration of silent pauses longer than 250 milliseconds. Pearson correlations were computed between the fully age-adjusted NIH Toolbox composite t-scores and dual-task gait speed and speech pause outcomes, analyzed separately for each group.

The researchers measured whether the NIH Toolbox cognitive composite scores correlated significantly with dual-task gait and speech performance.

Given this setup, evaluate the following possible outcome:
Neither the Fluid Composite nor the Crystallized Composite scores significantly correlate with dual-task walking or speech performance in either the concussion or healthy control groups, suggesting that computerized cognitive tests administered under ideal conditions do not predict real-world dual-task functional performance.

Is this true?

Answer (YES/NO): NO